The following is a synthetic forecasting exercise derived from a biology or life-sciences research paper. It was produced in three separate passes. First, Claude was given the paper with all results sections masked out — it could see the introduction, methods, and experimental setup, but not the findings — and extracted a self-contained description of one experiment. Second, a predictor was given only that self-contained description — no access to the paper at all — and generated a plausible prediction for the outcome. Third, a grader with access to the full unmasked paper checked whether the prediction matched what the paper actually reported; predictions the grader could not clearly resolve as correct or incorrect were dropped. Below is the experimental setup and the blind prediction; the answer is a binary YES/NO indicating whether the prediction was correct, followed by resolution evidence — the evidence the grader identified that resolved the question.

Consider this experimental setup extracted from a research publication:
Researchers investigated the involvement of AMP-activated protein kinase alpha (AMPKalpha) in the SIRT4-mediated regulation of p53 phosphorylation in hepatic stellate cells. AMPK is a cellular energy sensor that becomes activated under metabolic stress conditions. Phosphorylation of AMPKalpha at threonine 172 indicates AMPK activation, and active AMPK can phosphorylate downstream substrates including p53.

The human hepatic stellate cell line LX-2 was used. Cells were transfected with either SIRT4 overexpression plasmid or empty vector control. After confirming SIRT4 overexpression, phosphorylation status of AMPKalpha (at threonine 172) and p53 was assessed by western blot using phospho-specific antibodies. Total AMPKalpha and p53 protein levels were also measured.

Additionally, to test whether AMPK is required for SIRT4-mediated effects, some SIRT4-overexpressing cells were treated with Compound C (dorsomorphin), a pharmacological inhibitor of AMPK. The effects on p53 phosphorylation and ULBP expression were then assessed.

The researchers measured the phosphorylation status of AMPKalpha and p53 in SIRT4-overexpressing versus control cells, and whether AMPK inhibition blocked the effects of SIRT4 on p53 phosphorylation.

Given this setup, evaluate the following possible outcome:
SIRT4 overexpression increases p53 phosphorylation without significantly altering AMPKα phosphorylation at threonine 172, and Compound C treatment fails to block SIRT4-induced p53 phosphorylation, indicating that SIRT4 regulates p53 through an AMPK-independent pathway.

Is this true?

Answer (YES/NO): NO